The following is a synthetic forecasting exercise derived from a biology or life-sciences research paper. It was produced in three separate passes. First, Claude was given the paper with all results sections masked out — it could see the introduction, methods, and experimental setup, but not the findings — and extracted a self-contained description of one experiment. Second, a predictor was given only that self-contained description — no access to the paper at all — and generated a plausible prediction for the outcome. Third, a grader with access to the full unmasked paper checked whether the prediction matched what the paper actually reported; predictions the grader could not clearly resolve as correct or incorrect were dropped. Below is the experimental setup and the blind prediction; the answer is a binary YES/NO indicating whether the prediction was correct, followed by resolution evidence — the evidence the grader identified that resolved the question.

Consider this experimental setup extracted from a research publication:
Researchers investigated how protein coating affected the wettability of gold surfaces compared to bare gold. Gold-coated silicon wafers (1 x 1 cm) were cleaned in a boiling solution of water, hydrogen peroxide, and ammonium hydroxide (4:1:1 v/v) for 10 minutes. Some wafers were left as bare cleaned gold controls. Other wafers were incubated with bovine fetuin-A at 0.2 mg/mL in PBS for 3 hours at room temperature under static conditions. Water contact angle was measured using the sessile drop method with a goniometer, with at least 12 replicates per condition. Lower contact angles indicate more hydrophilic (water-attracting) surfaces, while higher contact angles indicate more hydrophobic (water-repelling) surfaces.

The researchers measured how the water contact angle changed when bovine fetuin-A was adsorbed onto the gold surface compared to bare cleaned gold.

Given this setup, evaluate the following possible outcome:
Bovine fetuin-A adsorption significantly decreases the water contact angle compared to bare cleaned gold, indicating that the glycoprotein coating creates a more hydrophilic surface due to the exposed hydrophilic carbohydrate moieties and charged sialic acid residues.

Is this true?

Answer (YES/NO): NO